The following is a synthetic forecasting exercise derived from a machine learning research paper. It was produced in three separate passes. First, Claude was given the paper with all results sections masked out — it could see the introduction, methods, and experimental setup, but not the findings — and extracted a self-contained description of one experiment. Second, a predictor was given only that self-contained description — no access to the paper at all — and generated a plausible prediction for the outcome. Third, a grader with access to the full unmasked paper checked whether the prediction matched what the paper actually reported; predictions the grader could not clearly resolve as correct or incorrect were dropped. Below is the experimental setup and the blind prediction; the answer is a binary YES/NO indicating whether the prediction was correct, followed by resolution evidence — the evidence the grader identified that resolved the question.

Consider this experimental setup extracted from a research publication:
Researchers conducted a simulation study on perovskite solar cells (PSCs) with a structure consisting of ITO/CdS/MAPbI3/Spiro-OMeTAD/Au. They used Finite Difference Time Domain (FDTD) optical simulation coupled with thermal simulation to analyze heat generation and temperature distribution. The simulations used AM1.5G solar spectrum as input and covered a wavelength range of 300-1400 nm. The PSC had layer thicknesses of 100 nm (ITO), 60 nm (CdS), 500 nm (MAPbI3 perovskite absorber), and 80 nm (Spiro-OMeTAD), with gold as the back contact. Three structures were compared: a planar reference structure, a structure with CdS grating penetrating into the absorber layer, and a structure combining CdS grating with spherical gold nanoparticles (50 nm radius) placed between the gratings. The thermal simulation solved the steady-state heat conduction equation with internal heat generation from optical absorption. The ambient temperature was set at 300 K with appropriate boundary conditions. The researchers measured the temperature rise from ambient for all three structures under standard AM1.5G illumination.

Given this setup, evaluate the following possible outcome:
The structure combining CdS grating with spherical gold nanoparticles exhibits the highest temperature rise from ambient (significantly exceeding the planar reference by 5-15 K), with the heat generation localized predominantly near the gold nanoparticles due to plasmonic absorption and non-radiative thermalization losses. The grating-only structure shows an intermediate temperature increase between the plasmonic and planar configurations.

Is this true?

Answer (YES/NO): NO